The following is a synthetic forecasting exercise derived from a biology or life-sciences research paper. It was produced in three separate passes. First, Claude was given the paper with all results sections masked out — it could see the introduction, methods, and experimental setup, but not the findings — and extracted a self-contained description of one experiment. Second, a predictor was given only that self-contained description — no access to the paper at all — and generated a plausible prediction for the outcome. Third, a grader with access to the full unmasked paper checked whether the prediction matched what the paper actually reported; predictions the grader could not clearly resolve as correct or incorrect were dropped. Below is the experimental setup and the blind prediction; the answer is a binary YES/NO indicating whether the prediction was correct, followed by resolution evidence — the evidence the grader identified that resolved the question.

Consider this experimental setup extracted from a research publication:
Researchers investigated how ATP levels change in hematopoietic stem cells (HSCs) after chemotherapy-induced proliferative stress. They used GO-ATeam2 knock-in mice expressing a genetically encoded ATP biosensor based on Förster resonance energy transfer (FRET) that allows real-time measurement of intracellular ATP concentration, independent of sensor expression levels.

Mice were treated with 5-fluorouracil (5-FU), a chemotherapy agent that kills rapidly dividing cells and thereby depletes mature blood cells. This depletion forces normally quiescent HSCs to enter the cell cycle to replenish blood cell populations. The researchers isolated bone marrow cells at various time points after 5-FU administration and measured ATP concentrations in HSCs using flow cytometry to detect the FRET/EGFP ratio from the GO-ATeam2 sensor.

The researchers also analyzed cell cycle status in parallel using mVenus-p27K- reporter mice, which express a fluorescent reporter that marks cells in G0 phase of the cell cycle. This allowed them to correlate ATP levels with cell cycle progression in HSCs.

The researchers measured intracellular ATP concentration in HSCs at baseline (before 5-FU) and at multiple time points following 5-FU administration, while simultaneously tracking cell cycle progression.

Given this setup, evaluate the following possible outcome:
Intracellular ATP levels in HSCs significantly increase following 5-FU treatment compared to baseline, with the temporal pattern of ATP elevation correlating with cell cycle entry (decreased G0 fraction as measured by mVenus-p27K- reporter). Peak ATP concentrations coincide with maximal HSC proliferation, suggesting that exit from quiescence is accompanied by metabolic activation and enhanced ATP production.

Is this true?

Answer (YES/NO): NO